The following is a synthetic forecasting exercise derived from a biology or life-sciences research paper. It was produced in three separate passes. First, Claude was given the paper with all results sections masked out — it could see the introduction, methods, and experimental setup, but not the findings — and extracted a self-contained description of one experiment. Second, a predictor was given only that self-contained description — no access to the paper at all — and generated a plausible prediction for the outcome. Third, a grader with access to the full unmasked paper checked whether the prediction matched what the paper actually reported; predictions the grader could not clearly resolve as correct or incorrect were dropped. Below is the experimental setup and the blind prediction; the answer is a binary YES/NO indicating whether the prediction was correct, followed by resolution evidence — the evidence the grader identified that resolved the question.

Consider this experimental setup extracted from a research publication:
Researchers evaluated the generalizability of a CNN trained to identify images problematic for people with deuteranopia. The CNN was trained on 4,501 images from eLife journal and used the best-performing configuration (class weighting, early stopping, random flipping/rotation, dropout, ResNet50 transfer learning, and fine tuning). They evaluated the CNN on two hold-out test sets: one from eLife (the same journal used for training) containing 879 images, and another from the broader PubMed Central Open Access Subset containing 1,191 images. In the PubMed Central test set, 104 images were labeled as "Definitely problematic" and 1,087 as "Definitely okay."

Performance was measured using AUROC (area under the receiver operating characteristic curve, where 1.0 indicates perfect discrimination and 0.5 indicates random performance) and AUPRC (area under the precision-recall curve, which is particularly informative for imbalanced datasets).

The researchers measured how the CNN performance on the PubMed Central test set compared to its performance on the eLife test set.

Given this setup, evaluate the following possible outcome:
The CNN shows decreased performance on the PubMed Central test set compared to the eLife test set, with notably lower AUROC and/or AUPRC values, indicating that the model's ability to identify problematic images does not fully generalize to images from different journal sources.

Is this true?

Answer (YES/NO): YES